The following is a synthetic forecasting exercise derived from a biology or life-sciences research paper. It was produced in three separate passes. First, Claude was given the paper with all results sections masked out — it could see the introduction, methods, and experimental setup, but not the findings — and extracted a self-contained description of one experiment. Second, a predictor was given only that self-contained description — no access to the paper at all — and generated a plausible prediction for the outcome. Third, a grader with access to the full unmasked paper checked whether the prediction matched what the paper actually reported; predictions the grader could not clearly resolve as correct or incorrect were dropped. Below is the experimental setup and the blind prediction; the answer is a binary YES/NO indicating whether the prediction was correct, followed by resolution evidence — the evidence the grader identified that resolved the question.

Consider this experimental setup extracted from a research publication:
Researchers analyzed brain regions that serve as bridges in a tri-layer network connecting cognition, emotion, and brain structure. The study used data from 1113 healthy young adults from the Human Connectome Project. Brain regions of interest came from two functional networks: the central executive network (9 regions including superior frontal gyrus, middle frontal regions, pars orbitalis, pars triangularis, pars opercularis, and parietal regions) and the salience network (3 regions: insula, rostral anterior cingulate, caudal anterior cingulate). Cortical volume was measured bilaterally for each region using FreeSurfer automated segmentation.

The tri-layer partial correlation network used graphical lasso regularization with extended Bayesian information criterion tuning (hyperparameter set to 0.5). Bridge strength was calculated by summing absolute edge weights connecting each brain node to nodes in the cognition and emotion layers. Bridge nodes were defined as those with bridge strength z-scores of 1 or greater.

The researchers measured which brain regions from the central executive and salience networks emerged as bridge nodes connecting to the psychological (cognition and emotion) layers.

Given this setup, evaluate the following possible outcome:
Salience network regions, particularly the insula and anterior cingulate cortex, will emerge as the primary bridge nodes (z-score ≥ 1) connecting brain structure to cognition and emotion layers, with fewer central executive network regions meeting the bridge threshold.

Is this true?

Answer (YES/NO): NO